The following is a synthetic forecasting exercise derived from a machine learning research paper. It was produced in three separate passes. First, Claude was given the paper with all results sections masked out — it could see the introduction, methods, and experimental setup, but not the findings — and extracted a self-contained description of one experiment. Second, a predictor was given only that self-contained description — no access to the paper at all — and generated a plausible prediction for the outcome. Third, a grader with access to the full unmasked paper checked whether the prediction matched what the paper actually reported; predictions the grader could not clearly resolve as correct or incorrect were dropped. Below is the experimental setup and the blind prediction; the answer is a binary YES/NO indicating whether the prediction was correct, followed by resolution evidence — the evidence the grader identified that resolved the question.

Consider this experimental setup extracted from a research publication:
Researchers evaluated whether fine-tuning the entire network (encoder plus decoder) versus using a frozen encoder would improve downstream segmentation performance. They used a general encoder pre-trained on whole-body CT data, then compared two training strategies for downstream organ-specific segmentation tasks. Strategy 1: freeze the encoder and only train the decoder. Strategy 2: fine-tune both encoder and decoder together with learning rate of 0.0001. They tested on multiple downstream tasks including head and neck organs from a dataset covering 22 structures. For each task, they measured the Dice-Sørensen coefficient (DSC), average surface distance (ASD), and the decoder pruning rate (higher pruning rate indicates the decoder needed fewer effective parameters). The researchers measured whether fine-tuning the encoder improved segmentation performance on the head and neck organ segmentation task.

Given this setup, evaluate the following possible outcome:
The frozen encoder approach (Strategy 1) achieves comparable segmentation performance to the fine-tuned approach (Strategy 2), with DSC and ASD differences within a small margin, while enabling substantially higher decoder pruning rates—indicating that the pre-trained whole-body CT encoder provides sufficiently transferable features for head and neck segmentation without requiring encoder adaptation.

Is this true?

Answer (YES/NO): NO